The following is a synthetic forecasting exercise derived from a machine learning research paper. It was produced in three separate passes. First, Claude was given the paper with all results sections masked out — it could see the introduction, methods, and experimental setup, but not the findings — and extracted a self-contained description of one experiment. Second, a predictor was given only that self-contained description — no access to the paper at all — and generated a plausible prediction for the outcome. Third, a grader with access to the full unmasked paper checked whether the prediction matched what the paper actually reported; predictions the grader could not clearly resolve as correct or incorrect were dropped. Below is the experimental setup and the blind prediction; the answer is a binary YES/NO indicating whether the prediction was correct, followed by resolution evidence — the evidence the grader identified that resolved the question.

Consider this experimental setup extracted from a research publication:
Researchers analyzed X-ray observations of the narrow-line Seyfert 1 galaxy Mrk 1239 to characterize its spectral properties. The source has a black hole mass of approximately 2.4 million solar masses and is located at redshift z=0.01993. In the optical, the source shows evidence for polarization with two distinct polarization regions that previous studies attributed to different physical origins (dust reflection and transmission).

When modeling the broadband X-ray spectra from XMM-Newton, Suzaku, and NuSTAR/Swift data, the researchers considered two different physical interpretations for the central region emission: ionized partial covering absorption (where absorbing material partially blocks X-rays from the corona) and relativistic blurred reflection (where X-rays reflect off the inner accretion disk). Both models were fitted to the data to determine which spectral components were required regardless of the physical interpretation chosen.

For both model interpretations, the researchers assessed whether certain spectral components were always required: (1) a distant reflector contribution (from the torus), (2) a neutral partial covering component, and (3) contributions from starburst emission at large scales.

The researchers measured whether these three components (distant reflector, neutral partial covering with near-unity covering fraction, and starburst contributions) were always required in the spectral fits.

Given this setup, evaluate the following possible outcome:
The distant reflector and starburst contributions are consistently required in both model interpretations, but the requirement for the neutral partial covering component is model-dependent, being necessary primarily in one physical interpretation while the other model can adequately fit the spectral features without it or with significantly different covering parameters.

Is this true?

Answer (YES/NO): NO